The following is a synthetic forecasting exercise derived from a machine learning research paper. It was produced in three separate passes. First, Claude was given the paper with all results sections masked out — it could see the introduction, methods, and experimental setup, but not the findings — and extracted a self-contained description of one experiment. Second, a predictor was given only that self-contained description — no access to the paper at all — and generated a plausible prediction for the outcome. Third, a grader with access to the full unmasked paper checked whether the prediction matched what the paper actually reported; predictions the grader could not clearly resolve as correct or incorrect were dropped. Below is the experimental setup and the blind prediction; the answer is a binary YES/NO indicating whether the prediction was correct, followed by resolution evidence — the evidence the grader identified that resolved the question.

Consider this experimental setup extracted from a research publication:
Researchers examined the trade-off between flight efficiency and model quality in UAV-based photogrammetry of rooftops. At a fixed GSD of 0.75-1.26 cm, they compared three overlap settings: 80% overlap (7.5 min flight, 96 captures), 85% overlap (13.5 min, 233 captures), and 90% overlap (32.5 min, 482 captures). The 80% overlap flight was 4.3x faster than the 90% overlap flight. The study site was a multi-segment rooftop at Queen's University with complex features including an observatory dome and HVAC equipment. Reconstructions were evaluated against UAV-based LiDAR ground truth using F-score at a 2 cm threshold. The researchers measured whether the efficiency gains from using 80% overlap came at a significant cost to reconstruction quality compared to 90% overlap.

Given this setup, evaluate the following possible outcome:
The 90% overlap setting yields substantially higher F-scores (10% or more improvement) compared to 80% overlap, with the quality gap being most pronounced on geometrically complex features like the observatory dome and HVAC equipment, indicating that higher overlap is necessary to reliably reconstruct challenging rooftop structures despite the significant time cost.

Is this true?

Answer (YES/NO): NO